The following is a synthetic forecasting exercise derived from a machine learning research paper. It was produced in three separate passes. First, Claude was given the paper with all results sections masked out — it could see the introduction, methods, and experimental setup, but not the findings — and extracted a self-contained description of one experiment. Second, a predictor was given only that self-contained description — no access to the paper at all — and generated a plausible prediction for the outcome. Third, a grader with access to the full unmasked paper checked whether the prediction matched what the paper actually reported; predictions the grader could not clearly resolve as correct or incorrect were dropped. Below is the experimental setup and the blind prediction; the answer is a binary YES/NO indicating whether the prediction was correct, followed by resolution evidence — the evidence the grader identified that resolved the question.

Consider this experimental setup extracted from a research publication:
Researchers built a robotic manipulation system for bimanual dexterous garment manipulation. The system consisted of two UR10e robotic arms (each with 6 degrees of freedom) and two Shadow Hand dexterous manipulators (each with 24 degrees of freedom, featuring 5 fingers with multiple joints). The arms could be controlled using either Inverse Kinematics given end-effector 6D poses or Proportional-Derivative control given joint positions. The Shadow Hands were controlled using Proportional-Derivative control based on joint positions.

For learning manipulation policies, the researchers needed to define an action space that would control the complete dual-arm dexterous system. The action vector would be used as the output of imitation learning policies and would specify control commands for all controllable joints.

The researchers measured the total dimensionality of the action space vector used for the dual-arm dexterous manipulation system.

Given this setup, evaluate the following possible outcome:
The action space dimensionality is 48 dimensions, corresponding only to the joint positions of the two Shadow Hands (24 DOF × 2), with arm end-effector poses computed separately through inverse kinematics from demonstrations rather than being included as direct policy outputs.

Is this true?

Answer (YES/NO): NO